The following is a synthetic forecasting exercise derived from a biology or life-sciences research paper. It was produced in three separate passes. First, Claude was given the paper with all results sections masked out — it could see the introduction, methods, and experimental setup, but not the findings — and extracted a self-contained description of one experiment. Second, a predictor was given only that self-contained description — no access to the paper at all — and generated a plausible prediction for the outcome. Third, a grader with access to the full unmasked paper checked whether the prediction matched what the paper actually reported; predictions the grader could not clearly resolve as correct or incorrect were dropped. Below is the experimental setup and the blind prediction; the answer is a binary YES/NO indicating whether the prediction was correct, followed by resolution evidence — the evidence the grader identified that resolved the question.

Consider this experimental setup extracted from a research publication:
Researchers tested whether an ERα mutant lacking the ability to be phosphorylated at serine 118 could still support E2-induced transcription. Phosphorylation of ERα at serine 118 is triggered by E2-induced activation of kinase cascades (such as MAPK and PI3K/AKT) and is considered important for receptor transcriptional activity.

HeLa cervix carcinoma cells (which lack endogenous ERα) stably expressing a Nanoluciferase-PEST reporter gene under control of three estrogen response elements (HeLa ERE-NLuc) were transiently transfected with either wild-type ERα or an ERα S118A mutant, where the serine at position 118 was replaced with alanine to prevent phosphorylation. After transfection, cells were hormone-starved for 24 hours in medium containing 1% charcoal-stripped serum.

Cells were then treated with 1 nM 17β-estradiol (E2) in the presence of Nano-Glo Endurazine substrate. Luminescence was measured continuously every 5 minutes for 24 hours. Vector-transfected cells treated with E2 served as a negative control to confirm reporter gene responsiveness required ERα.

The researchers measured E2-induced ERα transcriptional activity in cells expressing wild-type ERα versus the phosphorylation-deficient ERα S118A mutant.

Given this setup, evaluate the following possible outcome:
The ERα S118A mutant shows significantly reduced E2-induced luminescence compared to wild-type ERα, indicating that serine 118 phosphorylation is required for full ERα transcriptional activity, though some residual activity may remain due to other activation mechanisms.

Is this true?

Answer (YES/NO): YES